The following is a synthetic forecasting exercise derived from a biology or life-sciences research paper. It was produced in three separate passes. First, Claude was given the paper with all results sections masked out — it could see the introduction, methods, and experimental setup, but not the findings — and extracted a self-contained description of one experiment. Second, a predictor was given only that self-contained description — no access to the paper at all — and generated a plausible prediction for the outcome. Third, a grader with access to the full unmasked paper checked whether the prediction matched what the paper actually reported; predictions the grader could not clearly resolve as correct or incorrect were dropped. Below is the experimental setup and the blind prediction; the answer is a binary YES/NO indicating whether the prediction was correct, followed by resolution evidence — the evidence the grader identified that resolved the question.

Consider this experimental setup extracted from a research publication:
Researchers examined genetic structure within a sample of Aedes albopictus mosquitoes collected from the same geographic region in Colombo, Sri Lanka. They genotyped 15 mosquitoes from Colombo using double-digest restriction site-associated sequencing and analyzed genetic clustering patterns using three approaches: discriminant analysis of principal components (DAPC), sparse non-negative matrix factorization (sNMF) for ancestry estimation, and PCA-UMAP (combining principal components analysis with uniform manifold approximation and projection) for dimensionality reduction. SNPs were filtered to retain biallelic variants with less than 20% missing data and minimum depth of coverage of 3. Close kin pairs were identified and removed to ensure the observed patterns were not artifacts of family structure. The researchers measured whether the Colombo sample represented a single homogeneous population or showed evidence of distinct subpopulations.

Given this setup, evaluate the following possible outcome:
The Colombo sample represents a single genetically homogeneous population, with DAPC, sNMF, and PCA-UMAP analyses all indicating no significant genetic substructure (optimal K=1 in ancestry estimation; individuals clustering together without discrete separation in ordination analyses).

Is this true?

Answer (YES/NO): NO